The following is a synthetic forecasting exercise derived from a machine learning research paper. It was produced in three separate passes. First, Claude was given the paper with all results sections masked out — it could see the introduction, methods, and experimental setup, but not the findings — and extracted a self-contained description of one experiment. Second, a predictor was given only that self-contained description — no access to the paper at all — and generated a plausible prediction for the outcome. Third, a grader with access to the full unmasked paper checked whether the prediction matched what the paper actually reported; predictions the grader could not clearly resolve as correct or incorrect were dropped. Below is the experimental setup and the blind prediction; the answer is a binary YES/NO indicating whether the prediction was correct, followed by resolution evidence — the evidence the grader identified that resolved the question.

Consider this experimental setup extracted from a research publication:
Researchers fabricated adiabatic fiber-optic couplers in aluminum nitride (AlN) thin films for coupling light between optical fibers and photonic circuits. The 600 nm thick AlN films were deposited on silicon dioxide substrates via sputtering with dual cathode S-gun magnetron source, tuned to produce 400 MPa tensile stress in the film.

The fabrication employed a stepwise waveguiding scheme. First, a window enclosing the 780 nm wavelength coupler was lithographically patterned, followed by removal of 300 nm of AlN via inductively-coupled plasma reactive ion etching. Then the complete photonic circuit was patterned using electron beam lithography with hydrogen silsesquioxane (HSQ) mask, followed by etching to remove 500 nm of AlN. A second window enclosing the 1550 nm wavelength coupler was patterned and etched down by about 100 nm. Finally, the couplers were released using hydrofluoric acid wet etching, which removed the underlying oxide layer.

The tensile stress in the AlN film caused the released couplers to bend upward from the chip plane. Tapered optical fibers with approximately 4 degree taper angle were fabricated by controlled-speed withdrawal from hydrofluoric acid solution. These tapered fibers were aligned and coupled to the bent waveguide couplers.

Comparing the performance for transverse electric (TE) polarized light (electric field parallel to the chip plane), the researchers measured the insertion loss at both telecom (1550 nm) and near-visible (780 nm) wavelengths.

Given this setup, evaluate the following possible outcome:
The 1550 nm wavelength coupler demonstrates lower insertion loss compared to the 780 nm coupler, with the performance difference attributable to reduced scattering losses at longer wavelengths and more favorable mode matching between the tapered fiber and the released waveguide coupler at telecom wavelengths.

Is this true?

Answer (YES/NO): YES